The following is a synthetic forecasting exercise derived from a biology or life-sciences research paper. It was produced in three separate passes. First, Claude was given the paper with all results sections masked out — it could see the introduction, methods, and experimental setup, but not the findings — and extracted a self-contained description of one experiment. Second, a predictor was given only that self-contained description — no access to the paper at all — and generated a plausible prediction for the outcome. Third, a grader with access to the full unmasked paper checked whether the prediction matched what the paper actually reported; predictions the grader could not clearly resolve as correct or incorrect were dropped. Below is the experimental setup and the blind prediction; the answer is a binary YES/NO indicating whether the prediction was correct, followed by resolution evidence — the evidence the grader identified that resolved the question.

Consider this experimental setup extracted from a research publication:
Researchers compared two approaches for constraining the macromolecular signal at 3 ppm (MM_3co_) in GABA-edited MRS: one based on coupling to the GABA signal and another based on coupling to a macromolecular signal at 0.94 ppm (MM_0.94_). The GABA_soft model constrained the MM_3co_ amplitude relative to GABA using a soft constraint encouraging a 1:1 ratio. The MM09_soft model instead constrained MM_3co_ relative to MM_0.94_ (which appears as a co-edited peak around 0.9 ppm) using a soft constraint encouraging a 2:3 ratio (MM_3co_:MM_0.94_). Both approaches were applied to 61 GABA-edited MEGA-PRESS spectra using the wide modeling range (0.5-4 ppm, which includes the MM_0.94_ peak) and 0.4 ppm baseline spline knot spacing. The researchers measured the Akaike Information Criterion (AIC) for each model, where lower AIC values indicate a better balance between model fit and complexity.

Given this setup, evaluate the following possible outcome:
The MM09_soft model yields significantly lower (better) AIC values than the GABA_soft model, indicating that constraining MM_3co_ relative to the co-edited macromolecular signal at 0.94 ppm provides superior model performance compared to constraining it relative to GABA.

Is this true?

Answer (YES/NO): NO